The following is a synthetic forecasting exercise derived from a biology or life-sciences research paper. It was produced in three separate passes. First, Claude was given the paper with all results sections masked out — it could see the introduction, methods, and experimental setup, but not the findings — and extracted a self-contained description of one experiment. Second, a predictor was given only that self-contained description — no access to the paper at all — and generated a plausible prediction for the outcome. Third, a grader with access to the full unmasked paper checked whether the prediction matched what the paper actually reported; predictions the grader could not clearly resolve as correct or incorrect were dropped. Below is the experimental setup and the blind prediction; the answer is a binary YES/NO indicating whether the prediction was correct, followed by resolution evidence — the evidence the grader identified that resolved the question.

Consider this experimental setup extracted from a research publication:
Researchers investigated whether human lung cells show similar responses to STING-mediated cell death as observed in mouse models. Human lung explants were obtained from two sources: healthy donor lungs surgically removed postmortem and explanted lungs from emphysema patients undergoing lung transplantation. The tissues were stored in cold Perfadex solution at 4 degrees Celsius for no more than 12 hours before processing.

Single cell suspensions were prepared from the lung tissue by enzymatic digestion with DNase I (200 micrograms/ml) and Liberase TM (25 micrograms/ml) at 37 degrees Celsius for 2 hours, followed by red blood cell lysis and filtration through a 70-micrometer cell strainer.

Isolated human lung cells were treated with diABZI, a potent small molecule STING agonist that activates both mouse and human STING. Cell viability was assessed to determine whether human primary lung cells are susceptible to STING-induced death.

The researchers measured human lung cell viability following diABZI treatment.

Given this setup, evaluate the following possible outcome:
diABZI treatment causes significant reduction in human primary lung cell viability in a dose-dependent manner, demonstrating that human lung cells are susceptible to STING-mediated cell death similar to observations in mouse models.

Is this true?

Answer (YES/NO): NO